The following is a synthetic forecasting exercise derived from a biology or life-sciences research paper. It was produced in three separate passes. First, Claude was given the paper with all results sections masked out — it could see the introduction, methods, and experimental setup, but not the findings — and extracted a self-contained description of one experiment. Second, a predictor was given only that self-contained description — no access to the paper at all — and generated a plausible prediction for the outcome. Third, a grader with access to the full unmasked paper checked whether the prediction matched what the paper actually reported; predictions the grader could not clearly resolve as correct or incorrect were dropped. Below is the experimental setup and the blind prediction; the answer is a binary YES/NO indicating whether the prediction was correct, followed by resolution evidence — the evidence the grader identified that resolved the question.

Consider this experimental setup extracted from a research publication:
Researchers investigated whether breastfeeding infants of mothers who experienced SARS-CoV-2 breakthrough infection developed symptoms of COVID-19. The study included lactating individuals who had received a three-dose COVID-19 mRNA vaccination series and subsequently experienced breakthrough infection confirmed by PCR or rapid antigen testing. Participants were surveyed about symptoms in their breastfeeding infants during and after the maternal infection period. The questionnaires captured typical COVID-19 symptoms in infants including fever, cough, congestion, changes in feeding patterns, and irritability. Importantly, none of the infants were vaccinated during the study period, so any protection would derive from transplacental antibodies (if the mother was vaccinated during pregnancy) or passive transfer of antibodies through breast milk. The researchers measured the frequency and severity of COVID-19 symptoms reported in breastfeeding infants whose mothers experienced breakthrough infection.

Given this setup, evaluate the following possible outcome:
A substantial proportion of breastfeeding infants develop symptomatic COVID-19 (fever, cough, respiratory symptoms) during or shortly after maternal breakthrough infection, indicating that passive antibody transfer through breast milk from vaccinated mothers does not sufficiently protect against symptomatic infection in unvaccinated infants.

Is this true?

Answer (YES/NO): YES